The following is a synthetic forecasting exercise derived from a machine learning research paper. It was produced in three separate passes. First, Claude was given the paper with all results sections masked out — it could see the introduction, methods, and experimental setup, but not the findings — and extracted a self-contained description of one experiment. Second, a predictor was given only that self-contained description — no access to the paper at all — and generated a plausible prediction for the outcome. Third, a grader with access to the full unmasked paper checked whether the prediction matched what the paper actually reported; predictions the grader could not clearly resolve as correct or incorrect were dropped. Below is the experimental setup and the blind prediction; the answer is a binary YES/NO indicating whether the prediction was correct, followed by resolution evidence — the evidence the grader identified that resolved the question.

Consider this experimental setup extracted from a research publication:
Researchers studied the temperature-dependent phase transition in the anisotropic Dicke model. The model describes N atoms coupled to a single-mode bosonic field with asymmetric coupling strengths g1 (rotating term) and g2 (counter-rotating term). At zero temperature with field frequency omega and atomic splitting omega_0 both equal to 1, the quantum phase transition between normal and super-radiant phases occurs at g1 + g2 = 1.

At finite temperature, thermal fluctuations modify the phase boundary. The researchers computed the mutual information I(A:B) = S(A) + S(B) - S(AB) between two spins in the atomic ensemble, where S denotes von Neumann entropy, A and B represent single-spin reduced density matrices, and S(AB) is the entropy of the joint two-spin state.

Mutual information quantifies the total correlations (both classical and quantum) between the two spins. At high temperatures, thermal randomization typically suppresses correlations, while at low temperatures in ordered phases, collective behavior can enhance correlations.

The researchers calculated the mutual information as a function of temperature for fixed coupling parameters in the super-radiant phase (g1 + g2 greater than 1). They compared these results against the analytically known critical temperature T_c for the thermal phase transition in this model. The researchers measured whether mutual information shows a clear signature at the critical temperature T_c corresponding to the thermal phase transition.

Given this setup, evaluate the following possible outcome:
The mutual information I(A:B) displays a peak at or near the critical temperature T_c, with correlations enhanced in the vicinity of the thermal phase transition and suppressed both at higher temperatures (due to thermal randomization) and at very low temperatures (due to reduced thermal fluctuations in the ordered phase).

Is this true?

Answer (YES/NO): NO